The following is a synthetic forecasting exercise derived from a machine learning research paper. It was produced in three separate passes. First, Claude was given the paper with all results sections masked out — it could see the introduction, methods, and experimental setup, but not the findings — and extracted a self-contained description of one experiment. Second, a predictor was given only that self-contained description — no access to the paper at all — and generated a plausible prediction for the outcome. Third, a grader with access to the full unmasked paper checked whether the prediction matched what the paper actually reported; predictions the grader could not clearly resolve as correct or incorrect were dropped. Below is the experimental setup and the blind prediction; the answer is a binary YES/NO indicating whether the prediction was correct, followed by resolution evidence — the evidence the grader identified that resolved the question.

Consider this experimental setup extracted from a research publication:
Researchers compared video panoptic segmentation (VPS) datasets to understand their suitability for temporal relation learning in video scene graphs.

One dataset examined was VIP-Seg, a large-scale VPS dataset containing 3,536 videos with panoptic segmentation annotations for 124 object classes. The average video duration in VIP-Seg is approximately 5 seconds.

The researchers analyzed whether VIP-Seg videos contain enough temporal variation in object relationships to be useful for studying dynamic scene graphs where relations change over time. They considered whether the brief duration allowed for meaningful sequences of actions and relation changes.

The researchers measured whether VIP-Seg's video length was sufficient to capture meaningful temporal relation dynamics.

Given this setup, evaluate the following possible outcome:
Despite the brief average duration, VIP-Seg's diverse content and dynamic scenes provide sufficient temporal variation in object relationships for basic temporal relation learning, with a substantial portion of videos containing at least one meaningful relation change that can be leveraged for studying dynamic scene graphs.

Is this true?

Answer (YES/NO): NO